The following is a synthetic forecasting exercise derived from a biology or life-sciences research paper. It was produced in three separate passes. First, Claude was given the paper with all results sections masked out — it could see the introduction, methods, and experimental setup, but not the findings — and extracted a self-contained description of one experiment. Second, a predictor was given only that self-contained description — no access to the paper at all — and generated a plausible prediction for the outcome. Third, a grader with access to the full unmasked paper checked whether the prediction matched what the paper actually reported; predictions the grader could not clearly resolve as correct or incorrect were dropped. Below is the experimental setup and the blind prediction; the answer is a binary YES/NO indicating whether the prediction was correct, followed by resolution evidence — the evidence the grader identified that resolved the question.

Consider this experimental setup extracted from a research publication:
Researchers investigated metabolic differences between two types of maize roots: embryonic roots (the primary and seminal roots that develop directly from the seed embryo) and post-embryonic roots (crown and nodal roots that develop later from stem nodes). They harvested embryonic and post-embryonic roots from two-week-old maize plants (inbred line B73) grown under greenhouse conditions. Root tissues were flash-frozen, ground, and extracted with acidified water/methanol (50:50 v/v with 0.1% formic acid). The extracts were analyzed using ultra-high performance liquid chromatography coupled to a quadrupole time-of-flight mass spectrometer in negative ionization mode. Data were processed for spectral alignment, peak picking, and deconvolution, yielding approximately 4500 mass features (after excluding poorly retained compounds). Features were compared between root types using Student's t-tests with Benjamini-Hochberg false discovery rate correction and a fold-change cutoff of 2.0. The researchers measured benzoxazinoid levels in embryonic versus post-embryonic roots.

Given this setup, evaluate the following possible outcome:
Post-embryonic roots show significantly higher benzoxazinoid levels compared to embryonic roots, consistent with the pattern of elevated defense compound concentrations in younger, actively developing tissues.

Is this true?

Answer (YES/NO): YES